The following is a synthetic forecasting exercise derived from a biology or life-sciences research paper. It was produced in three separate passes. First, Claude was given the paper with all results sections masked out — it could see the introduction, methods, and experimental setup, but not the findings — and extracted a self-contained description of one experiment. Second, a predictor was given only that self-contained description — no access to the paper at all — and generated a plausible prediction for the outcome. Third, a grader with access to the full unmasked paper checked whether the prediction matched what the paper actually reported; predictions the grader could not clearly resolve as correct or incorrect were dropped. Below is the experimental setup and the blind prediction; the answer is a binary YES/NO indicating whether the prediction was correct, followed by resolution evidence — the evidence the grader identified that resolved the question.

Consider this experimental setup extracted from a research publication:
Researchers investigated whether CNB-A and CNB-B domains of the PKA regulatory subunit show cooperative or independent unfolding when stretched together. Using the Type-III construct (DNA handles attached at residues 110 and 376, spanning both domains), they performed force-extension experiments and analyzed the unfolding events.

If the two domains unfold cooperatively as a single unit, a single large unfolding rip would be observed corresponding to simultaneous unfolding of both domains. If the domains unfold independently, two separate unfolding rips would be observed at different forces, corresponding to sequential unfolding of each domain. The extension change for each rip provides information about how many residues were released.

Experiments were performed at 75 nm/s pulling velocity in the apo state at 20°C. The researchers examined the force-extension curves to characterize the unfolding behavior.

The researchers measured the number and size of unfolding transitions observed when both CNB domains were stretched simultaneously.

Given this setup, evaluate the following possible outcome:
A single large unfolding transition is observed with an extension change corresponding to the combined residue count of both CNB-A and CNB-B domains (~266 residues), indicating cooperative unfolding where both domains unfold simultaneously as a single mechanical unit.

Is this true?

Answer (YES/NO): NO